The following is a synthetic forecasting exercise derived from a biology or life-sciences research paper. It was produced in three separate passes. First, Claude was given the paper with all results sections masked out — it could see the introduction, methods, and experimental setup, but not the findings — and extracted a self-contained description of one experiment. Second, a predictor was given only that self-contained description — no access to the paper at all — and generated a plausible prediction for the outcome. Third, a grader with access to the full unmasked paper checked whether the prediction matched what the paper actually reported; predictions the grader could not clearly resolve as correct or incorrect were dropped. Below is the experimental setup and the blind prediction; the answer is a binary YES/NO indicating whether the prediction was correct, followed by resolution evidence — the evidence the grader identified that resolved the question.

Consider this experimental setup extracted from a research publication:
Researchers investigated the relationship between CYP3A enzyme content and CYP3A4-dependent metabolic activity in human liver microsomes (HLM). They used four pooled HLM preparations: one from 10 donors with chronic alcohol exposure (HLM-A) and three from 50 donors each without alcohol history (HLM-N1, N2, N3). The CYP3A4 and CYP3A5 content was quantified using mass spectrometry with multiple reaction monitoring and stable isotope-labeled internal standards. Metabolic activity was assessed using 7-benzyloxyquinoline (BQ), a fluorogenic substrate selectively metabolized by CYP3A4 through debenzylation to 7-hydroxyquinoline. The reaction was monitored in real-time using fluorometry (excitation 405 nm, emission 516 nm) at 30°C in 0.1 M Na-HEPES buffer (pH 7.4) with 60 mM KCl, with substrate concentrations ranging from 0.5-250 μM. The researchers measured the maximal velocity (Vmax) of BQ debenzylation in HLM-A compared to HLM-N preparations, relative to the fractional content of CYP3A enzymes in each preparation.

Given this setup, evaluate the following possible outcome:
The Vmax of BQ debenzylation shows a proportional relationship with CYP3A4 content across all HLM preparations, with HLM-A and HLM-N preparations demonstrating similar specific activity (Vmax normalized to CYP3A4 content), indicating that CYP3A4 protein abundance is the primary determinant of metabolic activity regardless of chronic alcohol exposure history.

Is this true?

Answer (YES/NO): NO